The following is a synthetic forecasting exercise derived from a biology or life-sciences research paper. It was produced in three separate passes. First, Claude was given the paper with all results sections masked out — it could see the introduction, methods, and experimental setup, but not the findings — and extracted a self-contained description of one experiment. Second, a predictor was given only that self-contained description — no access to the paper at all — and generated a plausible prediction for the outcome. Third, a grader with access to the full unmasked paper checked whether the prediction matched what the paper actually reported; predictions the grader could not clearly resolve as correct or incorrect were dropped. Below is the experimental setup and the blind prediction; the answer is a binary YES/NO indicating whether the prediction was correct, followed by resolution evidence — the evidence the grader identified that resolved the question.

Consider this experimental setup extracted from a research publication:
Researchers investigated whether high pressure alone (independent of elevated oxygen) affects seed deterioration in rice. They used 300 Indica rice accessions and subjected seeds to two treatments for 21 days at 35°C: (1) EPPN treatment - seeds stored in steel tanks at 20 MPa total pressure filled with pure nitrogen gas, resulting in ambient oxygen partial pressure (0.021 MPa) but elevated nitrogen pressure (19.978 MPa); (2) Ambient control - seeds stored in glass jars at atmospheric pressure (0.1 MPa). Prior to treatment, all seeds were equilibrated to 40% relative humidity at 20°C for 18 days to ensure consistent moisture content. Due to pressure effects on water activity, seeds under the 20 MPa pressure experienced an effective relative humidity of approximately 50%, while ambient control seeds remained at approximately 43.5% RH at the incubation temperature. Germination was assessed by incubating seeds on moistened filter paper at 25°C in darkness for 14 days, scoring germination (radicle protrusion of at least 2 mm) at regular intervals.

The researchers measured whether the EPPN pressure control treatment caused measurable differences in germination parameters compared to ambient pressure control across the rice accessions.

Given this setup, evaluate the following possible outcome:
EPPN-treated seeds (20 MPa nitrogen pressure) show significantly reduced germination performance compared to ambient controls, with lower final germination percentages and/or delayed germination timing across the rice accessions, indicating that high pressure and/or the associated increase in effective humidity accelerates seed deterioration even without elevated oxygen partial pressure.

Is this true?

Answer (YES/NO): YES